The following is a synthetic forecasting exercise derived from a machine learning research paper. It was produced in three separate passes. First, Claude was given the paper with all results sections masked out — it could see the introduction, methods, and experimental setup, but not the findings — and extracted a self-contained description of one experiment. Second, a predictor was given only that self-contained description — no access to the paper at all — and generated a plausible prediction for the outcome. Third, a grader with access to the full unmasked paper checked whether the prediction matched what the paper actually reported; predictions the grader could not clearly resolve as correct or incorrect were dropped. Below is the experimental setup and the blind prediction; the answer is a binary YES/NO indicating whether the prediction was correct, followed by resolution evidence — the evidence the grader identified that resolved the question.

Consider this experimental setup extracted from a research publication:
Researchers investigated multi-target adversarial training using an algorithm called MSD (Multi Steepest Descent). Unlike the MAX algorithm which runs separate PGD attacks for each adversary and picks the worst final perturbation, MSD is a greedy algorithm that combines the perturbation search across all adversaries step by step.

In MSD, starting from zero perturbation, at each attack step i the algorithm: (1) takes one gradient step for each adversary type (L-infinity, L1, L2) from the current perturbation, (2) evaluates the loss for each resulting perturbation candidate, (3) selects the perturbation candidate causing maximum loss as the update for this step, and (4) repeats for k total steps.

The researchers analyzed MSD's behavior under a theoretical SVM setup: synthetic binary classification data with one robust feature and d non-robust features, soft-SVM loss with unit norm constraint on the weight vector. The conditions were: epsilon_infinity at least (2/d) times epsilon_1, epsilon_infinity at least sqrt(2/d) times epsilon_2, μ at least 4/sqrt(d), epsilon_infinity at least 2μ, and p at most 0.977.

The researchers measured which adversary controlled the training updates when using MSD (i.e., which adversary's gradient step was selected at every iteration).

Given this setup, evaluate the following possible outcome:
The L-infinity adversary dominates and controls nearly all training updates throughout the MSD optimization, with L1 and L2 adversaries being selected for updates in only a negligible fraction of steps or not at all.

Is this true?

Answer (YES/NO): YES